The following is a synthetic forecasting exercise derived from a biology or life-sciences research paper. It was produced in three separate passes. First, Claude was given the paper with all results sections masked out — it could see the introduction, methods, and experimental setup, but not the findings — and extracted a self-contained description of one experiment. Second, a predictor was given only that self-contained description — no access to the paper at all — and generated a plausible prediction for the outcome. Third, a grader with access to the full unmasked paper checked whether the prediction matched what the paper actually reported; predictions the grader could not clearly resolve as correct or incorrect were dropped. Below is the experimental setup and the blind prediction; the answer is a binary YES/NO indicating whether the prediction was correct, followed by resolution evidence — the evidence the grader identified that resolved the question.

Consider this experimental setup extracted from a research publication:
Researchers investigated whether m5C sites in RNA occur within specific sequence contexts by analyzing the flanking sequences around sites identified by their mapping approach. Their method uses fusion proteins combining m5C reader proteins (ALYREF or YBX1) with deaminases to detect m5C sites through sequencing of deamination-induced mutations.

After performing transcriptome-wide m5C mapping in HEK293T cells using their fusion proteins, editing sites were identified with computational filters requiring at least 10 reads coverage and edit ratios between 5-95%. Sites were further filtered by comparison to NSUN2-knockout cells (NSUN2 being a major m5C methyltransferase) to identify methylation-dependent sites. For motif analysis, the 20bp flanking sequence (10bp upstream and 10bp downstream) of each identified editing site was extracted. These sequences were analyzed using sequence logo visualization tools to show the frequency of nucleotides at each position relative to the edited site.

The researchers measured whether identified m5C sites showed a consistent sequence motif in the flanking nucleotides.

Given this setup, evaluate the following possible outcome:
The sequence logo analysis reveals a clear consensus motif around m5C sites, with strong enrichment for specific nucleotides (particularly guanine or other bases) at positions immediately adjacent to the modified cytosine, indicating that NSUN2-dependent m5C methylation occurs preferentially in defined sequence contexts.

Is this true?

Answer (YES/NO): NO